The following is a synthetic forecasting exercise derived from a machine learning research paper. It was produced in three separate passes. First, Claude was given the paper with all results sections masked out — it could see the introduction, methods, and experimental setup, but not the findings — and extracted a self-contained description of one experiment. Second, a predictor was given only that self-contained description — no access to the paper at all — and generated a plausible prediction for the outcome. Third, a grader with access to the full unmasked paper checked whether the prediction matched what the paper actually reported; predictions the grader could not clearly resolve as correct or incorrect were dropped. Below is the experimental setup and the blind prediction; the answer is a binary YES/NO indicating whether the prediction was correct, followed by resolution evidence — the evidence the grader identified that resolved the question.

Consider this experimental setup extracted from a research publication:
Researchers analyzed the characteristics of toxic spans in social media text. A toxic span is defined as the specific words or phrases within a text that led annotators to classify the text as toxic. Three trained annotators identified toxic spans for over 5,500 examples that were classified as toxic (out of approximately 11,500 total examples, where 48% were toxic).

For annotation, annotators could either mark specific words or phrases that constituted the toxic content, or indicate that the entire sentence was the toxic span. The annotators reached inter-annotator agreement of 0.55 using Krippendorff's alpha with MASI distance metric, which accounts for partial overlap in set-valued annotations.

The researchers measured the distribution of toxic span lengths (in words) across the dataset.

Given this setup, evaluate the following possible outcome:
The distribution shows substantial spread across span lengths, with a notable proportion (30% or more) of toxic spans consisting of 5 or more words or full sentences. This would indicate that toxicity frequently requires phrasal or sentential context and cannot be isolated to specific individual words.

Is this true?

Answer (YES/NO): NO